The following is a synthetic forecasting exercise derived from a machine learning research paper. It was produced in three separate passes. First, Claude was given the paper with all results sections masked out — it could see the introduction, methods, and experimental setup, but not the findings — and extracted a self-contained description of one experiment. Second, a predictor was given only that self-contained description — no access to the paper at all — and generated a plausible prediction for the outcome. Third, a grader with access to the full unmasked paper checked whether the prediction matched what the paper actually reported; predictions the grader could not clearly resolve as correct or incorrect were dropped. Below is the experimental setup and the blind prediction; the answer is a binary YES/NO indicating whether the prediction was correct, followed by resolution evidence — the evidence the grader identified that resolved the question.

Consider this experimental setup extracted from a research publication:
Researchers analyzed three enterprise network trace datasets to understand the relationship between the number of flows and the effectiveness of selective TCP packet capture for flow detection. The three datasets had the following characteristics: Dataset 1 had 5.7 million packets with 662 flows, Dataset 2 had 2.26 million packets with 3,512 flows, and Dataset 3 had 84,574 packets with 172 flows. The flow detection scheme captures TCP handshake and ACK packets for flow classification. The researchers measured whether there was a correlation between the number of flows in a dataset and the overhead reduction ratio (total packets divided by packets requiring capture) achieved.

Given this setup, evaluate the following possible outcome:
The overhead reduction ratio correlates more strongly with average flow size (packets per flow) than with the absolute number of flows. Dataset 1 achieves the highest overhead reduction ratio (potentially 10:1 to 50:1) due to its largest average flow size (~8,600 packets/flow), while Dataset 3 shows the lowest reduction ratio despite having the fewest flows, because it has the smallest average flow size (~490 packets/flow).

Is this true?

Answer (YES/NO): NO